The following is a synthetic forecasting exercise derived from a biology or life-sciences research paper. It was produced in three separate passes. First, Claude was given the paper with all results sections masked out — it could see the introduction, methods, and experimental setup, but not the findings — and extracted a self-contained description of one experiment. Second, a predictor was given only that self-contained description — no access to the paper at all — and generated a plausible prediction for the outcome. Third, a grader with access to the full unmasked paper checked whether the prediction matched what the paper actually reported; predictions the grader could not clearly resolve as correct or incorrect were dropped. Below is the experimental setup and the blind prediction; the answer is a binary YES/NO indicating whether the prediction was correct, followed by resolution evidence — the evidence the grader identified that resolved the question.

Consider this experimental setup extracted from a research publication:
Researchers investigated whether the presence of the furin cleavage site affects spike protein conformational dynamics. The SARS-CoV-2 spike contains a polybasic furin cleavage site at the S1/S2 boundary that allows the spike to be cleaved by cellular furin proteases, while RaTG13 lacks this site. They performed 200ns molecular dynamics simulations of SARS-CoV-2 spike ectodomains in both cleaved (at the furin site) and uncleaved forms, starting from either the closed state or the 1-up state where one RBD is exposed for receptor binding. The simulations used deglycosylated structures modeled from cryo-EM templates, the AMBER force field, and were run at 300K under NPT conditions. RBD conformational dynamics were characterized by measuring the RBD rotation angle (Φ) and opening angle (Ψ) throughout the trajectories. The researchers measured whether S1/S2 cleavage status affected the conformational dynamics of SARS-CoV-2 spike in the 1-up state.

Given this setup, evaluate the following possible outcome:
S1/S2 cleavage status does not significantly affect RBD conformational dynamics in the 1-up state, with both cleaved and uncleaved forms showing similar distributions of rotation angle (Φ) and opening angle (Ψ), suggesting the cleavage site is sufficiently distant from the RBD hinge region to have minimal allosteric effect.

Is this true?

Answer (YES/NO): NO